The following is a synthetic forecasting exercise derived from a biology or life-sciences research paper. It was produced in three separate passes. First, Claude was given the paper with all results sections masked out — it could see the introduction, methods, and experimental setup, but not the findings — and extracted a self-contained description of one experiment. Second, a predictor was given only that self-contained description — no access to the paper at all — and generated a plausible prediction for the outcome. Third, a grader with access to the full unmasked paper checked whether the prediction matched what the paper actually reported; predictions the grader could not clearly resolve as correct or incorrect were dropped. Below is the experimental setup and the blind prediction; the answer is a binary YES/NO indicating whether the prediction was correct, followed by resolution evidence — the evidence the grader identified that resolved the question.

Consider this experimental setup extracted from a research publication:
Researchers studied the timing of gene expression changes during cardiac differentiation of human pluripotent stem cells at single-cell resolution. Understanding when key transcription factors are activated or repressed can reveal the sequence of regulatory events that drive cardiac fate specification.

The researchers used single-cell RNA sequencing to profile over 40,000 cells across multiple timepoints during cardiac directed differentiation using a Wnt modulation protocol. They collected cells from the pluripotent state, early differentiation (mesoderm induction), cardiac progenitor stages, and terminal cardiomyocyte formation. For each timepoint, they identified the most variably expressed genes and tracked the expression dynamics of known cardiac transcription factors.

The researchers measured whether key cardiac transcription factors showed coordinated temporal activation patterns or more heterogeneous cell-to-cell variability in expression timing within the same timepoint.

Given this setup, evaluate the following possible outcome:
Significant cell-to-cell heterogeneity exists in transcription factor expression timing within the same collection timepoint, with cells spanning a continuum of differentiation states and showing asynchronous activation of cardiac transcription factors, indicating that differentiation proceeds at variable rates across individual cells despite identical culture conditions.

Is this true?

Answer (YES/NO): YES